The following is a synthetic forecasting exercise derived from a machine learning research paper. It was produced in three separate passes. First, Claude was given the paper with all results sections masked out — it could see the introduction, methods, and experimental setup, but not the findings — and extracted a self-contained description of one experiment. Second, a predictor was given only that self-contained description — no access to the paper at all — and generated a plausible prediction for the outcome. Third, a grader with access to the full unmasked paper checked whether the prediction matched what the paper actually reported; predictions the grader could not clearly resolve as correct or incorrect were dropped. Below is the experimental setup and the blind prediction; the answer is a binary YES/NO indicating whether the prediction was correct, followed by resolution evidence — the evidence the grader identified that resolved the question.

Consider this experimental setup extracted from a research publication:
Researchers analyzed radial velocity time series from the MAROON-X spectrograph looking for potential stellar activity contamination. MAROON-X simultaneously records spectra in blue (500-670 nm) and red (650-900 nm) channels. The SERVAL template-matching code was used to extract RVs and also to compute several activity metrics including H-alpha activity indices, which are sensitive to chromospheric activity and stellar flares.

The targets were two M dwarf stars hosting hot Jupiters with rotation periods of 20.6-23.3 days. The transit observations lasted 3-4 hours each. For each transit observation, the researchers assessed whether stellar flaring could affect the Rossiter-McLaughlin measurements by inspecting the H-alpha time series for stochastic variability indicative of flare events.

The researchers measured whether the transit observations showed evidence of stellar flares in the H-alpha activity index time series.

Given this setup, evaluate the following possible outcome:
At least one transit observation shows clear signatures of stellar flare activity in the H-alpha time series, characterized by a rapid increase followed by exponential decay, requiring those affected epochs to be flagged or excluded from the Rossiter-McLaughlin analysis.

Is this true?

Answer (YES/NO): NO